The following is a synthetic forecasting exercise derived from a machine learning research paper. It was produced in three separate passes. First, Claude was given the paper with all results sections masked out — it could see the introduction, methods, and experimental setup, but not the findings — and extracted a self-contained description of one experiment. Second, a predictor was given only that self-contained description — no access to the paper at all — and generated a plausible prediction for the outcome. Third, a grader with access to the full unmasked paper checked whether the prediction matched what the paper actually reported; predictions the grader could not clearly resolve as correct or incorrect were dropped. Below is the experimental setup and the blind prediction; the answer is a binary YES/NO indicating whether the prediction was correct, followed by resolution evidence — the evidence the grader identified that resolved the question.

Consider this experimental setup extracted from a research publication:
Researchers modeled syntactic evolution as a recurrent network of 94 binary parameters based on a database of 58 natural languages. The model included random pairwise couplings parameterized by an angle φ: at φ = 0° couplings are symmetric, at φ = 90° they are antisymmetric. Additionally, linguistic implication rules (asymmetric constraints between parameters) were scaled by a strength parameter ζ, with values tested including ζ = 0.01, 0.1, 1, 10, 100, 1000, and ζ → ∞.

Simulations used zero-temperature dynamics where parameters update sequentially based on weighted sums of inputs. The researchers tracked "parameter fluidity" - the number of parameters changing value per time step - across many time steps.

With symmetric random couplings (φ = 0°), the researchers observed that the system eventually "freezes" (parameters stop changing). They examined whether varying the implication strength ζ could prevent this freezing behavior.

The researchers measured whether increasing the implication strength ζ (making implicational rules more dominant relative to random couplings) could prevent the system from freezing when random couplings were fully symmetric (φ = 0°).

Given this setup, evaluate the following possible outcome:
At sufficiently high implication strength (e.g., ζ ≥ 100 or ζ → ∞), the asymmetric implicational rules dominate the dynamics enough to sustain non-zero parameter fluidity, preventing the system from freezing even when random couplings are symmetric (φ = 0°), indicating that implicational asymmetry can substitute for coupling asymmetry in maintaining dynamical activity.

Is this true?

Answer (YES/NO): NO